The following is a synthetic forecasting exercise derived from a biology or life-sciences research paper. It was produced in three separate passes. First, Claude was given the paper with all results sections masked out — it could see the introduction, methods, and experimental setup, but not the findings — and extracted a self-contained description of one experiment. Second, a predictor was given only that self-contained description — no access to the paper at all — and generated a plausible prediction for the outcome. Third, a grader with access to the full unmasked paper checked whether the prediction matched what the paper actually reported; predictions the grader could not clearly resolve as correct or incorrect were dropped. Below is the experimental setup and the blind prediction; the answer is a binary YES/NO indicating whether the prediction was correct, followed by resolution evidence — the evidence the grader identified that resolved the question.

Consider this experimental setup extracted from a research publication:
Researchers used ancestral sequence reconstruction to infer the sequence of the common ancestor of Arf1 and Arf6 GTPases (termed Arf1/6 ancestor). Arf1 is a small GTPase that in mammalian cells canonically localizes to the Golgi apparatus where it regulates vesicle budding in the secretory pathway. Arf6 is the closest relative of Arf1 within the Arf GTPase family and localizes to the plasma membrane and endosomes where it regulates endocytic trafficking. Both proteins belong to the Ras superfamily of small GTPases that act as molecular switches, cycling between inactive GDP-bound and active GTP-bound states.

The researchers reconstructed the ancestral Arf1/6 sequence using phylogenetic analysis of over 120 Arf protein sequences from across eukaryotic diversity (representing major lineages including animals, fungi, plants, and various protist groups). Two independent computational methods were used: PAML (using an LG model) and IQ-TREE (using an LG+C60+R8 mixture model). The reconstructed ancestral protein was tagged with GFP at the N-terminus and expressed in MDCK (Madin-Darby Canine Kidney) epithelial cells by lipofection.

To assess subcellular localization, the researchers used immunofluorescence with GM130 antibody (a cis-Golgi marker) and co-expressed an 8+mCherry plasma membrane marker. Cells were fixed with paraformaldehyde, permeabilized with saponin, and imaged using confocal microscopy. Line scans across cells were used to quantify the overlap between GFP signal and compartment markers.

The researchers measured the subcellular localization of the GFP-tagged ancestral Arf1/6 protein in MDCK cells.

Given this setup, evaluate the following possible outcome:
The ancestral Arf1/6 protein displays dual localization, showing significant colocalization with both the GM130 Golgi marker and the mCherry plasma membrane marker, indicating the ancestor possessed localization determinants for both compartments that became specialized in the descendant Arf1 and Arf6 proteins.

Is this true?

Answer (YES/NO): YES